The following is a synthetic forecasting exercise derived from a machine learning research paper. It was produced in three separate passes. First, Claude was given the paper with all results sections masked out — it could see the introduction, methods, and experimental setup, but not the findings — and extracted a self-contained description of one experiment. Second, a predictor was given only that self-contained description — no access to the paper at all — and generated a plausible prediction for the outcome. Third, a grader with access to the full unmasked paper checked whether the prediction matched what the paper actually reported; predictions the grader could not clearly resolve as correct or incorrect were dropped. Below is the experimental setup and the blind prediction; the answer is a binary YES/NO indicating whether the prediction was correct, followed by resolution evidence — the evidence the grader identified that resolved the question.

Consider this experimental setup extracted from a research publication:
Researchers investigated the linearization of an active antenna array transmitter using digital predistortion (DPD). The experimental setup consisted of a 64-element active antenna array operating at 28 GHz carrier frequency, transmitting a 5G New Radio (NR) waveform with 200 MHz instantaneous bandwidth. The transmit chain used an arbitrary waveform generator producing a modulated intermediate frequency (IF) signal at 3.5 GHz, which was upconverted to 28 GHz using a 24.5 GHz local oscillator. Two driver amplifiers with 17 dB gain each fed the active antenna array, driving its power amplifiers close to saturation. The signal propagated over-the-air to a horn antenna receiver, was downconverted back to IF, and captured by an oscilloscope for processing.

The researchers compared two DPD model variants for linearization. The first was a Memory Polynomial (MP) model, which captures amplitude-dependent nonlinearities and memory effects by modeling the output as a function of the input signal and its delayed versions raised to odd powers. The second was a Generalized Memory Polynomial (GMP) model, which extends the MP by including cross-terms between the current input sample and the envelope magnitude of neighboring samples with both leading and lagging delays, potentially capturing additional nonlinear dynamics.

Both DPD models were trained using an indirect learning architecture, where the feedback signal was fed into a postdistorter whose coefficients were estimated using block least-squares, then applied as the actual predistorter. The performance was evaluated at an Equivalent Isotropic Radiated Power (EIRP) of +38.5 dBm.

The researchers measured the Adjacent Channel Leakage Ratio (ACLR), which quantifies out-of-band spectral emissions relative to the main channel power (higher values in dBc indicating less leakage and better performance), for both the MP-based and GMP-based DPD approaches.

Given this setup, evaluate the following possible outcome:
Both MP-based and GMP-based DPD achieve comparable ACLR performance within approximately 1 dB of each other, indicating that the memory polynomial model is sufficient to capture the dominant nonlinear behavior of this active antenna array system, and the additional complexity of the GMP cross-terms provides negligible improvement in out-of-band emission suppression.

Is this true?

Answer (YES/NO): NO